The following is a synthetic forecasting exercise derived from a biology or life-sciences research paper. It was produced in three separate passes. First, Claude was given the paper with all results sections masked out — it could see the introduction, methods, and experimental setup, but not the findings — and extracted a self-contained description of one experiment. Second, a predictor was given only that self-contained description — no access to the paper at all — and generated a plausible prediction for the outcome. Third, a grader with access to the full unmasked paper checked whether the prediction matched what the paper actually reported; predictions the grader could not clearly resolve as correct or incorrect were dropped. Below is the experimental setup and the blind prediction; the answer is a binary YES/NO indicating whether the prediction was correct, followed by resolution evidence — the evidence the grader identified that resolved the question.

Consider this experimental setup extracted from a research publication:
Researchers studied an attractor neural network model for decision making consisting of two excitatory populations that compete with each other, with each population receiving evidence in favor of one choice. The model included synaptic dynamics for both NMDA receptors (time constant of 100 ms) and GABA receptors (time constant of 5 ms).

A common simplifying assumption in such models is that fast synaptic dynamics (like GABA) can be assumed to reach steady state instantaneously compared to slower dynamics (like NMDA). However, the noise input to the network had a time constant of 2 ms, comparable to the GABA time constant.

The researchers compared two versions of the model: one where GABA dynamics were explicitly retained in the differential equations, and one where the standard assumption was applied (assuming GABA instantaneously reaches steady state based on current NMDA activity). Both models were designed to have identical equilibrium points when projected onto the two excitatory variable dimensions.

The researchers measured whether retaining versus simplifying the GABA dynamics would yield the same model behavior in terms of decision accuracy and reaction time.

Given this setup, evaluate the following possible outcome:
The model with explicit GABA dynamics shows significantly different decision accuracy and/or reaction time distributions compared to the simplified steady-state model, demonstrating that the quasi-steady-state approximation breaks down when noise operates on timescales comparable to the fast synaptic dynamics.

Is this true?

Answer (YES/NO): YES